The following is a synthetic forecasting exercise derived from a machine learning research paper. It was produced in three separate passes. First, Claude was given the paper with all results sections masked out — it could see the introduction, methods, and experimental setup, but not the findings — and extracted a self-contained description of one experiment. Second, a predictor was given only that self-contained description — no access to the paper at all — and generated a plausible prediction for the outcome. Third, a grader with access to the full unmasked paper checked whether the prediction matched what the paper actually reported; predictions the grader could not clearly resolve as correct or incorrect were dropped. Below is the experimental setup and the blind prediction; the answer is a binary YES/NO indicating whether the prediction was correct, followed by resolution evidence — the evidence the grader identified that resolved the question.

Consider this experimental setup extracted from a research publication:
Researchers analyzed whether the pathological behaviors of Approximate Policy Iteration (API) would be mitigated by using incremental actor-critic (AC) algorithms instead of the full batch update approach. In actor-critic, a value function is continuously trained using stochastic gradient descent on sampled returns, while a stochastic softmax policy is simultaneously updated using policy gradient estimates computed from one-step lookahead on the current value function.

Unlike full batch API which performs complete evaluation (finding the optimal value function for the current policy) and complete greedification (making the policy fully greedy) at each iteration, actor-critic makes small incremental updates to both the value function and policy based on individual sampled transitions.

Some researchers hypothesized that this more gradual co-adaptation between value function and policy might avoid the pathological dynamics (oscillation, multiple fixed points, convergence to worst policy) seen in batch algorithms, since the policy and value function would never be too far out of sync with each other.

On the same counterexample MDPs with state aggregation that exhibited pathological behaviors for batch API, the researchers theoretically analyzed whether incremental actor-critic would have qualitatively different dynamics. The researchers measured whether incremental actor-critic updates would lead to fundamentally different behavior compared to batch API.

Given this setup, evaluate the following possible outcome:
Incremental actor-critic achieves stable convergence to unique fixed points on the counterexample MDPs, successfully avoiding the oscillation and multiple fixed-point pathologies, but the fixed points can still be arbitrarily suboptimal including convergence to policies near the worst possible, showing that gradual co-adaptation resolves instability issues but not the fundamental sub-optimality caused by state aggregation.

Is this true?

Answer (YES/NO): NO